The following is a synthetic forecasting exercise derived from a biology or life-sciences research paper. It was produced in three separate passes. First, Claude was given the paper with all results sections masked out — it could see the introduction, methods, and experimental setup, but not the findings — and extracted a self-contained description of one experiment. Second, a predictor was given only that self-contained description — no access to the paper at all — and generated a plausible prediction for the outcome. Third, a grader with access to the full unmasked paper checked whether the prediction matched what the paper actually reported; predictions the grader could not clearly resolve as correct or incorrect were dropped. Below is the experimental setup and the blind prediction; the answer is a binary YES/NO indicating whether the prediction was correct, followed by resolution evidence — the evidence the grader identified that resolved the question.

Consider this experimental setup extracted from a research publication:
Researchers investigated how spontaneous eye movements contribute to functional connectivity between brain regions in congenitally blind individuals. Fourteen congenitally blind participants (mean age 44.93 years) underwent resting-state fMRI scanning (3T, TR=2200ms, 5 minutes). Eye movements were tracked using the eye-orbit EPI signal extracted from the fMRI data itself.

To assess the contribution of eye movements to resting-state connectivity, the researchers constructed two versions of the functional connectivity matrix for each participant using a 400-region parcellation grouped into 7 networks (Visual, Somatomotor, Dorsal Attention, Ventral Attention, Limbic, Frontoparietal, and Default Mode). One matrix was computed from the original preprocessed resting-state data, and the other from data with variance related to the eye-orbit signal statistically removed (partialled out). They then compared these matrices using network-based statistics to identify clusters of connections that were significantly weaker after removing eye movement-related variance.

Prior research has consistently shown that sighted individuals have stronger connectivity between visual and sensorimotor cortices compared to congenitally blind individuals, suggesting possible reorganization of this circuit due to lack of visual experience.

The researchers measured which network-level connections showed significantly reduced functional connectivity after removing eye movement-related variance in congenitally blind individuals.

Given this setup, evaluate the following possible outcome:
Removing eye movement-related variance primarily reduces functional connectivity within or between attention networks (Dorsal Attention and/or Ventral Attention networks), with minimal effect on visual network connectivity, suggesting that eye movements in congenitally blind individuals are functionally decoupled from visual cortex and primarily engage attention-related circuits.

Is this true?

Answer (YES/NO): NO